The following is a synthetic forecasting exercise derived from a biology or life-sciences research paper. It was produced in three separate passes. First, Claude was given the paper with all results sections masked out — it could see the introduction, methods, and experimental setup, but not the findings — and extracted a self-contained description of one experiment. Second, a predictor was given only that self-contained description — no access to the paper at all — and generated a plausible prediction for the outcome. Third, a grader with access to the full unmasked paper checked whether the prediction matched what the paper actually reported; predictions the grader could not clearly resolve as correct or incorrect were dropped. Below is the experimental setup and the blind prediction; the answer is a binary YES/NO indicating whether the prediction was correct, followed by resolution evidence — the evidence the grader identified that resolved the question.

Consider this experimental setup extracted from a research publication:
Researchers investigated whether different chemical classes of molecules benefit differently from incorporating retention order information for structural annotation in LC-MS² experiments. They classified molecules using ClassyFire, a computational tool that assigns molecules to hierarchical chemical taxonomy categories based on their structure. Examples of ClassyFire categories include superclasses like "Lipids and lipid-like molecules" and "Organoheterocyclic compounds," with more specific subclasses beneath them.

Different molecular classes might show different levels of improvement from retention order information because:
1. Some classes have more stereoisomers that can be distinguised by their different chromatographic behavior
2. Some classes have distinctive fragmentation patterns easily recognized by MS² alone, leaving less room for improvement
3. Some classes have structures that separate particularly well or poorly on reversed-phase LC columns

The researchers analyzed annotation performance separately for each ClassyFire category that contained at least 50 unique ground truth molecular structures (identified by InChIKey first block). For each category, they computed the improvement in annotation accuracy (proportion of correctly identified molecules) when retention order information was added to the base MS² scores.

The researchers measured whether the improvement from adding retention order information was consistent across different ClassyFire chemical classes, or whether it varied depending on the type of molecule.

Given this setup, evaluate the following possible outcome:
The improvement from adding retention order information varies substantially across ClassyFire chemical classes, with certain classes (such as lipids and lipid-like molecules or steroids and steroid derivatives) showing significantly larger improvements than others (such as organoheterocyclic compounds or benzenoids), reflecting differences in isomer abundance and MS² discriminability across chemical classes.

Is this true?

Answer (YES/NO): YES